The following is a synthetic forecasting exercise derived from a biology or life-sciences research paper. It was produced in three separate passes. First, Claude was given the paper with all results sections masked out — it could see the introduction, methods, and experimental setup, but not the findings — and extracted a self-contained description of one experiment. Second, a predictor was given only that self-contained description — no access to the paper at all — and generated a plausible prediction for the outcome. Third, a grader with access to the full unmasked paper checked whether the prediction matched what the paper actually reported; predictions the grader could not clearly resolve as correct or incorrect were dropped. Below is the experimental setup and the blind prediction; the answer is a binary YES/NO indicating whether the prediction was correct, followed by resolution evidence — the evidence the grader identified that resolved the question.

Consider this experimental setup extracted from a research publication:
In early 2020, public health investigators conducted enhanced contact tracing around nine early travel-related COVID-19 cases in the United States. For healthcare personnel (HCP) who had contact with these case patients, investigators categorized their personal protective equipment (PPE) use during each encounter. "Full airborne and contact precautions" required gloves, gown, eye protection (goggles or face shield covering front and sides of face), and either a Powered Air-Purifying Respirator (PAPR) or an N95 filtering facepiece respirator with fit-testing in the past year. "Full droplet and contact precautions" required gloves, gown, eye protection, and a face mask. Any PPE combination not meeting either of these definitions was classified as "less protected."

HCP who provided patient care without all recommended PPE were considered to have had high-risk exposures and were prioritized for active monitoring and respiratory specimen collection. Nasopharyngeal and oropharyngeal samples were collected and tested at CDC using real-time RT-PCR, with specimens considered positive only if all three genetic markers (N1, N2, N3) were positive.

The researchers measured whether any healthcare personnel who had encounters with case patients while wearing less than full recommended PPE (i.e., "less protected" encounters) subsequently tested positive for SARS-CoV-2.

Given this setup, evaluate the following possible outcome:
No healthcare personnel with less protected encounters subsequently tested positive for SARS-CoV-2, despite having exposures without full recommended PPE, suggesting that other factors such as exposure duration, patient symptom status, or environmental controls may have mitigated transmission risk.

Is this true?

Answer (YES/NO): YES